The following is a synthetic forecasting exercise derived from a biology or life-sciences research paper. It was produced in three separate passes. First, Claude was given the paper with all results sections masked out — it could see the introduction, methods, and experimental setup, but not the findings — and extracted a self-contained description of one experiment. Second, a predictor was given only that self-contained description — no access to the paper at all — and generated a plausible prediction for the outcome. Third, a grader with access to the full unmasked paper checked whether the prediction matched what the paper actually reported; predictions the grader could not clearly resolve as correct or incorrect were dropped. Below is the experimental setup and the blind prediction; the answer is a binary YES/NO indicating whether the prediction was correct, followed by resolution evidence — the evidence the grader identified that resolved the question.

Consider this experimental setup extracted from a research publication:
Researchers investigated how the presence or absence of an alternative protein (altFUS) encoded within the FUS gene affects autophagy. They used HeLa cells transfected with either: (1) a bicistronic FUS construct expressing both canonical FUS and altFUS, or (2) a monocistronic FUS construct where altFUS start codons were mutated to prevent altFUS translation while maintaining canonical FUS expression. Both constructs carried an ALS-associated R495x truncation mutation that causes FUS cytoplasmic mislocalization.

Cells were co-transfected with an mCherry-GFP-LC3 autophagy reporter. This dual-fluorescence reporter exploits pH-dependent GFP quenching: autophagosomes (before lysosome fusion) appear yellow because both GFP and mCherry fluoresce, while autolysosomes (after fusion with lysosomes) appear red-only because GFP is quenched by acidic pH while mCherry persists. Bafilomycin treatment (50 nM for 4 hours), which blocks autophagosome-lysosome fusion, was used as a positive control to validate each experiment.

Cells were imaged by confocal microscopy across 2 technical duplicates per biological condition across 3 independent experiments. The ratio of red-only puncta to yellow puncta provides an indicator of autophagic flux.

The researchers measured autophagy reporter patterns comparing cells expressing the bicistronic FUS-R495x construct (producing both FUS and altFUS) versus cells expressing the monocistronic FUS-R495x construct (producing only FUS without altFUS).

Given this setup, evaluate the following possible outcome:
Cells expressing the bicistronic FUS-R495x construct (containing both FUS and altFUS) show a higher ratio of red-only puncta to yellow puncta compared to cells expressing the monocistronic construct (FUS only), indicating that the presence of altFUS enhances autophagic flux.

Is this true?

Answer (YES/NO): NO